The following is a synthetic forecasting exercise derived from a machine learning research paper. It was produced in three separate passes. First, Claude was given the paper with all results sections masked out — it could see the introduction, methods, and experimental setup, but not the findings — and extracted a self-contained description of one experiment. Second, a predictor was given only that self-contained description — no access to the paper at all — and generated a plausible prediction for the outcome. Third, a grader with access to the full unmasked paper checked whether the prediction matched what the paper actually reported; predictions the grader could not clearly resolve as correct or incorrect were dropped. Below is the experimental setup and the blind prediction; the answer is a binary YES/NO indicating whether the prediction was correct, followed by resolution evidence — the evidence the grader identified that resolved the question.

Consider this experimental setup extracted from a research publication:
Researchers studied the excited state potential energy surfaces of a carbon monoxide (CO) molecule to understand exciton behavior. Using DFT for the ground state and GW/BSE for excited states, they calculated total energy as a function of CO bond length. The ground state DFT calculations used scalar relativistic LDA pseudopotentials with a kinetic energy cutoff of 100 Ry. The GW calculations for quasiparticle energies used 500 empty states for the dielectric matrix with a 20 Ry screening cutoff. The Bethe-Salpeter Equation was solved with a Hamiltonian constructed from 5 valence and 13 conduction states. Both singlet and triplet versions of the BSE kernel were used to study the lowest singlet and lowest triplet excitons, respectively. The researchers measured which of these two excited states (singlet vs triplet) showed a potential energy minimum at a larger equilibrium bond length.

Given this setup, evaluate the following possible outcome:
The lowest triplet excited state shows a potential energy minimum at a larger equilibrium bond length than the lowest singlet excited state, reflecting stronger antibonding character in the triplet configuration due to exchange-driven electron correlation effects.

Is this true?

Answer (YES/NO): NO